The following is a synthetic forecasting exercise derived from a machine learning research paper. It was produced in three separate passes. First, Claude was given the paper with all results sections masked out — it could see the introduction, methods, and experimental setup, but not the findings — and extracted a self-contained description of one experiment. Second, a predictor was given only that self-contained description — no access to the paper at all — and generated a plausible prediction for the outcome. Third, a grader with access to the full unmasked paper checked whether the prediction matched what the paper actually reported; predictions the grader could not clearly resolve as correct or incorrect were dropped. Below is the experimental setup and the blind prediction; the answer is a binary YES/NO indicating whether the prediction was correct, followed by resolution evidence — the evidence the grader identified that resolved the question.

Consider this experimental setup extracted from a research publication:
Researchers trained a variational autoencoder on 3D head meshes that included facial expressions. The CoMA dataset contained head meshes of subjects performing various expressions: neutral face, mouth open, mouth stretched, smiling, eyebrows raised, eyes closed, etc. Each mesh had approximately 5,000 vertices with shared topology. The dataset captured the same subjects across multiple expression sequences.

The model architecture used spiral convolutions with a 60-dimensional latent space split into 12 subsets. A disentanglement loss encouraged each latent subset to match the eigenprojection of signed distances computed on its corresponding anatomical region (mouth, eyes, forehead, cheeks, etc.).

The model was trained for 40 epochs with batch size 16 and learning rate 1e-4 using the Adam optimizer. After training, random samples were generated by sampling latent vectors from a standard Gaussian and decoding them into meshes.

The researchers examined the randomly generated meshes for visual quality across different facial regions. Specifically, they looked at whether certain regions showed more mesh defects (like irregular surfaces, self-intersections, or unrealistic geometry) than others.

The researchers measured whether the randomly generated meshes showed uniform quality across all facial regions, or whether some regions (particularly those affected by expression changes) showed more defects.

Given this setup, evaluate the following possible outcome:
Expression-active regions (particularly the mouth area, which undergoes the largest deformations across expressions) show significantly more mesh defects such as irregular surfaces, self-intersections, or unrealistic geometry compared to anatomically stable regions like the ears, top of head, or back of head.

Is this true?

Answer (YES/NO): YES